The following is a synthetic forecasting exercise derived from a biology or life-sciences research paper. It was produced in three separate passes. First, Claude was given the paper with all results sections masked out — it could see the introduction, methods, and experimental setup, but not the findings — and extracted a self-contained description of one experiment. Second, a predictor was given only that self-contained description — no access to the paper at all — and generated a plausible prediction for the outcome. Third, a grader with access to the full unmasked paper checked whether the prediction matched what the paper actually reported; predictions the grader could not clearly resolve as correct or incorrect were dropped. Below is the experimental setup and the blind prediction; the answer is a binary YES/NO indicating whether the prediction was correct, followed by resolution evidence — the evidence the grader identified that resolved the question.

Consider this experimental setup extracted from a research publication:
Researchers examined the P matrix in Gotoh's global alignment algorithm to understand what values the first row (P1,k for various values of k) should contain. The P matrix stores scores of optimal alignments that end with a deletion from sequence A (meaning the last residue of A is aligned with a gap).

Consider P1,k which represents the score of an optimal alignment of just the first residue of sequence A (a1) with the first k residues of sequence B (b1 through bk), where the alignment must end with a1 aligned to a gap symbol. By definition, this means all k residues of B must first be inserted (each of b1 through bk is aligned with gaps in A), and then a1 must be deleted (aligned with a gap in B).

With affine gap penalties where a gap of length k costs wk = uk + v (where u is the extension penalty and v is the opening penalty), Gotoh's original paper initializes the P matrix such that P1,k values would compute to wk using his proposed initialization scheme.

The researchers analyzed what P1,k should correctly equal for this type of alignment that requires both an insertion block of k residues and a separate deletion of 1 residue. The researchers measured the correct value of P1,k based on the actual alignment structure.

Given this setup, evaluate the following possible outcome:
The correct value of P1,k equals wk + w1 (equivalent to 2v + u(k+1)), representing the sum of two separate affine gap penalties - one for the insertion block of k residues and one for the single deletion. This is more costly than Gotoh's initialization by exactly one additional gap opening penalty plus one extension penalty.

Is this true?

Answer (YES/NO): NO